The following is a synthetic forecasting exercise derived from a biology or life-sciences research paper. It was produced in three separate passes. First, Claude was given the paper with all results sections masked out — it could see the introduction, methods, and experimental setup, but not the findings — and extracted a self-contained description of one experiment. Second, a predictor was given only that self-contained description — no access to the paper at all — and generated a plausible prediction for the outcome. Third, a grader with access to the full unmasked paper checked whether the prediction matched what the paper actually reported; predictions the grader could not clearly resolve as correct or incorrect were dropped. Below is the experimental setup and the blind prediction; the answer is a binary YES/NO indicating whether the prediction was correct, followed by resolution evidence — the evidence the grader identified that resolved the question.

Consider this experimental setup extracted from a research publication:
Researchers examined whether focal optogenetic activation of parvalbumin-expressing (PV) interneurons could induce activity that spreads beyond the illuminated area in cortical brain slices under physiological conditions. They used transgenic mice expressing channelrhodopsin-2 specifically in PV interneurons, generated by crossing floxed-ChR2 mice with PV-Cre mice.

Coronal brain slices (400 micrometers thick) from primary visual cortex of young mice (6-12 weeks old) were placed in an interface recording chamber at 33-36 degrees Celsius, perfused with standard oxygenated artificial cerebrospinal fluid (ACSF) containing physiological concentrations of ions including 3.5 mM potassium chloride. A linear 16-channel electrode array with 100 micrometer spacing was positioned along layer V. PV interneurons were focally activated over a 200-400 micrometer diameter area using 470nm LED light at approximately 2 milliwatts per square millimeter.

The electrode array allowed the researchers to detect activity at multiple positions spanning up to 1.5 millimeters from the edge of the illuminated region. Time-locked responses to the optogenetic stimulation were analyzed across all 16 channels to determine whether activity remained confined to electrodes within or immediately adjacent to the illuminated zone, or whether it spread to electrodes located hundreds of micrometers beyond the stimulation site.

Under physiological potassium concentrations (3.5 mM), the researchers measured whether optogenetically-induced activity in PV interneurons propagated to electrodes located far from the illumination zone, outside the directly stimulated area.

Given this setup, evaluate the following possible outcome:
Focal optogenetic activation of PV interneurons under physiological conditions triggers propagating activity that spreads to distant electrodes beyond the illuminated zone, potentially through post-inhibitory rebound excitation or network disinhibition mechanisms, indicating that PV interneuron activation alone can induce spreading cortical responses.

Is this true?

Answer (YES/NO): NO